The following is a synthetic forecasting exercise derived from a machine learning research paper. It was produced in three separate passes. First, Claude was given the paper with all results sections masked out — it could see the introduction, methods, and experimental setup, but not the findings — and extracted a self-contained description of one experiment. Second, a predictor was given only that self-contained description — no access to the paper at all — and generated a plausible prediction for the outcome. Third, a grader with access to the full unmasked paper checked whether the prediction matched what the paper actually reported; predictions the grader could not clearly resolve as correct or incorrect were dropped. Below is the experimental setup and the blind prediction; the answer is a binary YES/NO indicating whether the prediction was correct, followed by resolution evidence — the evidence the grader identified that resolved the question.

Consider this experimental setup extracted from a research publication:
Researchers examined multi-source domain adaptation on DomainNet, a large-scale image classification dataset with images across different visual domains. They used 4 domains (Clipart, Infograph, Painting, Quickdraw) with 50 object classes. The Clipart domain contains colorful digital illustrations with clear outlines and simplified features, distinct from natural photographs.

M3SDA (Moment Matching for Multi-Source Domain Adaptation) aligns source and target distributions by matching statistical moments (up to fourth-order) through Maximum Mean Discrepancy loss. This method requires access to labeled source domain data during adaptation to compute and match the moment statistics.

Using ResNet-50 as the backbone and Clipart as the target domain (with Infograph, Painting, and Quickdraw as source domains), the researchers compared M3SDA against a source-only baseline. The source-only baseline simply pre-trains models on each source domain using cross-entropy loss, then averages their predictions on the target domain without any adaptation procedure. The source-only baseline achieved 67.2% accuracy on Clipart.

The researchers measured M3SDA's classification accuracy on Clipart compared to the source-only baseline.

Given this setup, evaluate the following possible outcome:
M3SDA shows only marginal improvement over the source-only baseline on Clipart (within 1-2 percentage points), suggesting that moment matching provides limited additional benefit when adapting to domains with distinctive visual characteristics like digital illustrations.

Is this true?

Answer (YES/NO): NO